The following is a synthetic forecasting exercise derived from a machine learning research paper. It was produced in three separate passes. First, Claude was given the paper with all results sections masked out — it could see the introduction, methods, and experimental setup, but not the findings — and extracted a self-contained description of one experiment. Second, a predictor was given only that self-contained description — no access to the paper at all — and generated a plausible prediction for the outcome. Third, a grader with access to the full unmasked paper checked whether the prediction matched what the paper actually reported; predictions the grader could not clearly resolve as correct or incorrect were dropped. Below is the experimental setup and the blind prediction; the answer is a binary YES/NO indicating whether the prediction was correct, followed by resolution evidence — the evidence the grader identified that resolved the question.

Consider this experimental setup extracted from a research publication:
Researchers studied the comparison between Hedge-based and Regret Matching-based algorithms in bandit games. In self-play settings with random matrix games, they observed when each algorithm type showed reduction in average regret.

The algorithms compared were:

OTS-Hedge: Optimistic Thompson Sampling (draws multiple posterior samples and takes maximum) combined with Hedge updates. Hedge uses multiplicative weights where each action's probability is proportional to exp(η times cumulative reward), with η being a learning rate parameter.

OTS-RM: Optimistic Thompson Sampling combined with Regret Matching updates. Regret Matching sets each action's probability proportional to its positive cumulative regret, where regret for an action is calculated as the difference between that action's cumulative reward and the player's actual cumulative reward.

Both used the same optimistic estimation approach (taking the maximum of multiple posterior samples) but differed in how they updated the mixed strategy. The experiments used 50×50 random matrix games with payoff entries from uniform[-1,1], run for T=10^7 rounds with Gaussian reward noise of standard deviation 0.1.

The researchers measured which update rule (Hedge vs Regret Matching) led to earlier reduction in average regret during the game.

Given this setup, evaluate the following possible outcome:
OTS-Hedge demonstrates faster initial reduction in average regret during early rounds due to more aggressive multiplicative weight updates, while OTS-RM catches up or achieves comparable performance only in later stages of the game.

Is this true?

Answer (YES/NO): NO